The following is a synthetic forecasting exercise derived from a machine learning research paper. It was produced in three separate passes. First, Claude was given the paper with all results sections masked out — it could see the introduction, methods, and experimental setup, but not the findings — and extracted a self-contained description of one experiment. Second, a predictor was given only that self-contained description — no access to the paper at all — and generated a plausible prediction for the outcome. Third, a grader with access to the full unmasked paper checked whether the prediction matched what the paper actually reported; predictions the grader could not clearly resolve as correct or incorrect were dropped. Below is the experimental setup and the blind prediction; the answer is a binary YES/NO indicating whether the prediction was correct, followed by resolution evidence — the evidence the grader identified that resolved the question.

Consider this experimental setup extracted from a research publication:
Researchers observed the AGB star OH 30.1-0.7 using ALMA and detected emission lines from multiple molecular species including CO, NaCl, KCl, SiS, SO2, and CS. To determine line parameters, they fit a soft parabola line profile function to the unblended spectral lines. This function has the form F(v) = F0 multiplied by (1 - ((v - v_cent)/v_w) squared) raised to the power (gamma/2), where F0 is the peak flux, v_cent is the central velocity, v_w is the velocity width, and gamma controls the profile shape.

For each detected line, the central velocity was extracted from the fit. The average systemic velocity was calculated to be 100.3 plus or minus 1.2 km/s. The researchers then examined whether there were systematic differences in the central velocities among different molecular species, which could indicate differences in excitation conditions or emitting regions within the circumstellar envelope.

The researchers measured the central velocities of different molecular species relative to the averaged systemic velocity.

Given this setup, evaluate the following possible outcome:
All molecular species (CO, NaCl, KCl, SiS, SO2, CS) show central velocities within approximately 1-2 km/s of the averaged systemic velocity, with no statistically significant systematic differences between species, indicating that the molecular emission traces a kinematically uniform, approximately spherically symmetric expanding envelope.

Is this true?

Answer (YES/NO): NO